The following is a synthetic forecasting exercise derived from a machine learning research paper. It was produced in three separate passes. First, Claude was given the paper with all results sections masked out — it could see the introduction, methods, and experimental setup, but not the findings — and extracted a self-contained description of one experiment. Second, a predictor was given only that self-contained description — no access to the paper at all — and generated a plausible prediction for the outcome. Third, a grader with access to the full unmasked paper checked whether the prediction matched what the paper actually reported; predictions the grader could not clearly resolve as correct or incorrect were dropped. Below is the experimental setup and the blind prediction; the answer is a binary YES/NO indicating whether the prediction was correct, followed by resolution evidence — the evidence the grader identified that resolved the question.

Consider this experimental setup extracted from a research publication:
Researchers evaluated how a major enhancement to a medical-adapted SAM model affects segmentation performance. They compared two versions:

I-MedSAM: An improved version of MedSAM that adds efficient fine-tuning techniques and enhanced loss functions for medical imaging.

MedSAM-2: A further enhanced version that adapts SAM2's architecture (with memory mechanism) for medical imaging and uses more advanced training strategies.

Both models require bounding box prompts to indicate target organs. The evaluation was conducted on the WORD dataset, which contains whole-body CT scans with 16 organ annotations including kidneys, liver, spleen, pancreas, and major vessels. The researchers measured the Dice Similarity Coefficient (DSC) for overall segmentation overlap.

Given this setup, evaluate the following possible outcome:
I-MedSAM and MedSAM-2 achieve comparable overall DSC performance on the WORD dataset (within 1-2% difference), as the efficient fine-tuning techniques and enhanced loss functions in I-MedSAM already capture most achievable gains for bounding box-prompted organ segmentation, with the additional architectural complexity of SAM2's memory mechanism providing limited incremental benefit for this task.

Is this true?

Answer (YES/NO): NO